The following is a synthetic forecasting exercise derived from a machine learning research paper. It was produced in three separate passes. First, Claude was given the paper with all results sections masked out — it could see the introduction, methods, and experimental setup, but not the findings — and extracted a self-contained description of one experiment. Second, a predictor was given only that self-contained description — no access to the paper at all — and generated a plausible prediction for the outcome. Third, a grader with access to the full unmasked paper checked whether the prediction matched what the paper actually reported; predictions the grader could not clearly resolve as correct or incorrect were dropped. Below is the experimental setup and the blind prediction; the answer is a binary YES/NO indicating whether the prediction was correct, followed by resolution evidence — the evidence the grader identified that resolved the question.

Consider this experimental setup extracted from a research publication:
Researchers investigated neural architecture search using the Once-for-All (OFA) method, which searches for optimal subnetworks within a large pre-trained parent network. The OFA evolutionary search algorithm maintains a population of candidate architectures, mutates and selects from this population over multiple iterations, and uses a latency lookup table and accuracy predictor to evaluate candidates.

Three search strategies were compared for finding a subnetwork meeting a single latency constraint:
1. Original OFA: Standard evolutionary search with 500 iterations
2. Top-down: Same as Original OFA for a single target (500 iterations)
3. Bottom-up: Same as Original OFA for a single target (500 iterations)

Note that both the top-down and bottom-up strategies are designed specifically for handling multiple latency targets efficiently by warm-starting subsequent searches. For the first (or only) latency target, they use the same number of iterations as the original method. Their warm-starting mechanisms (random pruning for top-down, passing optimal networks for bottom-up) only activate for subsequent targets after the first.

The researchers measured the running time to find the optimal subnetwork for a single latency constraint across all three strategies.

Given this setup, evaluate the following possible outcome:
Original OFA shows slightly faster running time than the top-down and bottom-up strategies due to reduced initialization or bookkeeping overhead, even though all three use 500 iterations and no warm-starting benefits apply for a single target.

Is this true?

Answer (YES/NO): NO